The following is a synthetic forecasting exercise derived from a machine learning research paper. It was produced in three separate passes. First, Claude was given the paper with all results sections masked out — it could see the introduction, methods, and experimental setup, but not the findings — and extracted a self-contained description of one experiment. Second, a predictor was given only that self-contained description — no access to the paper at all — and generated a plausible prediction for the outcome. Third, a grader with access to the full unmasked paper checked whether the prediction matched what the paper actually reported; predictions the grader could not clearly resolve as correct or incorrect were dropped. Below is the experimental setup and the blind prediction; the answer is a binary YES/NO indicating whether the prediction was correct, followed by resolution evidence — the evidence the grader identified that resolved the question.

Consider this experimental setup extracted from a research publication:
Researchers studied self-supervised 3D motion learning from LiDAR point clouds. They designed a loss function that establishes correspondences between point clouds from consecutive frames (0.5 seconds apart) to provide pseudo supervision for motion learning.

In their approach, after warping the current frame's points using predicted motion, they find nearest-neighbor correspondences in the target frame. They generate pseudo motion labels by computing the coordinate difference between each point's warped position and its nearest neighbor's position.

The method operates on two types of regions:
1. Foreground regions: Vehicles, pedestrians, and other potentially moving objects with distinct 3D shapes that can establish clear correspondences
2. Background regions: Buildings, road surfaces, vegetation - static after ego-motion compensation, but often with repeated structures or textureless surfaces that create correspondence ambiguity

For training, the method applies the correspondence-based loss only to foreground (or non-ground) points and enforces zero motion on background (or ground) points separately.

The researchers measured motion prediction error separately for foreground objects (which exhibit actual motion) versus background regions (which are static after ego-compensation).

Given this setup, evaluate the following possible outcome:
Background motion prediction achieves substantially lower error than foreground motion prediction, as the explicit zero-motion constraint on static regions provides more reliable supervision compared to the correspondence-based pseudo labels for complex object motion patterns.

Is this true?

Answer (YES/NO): YES